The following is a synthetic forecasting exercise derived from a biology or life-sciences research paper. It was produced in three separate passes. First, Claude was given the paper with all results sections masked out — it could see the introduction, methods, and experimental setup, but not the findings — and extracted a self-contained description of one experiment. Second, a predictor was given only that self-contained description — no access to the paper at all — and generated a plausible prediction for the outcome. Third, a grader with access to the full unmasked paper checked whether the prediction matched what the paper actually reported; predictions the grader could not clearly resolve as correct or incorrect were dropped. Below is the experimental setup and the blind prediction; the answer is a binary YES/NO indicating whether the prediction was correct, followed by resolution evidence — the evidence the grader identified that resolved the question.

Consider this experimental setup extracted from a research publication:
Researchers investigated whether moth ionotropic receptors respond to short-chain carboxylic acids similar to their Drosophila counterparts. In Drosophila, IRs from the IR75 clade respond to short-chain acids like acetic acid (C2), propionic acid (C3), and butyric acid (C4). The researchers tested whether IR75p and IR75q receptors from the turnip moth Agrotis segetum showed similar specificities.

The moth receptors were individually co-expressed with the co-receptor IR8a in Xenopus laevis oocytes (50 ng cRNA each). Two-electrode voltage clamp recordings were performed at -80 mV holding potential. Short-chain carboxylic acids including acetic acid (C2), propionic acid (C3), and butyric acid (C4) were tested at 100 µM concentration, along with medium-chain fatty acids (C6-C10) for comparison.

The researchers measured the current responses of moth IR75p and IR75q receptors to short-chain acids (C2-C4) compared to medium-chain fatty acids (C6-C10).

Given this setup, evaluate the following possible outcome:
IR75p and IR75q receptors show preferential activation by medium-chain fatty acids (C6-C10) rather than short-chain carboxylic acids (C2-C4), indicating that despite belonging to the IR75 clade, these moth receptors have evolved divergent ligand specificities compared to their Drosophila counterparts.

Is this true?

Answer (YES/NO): YES